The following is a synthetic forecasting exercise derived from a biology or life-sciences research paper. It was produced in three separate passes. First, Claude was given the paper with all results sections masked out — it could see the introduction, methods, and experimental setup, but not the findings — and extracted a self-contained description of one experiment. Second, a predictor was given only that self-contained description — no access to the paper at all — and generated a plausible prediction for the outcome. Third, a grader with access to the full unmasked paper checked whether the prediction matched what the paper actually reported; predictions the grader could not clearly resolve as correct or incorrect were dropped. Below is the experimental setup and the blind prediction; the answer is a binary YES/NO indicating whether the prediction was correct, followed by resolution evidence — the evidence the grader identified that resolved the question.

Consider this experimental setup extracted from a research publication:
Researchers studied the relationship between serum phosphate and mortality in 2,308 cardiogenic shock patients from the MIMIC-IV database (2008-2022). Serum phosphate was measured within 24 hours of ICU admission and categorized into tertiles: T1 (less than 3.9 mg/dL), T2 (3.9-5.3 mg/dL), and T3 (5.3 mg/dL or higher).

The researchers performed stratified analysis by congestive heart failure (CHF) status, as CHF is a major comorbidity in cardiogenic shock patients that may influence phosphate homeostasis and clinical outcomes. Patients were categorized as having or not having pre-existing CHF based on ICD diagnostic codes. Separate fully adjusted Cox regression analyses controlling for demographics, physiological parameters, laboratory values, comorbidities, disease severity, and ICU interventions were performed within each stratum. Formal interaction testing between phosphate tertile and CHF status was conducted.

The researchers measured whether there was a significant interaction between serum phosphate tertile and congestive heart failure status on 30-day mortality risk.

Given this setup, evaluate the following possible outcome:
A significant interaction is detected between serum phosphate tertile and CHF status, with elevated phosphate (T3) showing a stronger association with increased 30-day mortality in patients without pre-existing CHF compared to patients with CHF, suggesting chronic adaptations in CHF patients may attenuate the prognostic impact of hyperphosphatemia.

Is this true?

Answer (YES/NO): NO